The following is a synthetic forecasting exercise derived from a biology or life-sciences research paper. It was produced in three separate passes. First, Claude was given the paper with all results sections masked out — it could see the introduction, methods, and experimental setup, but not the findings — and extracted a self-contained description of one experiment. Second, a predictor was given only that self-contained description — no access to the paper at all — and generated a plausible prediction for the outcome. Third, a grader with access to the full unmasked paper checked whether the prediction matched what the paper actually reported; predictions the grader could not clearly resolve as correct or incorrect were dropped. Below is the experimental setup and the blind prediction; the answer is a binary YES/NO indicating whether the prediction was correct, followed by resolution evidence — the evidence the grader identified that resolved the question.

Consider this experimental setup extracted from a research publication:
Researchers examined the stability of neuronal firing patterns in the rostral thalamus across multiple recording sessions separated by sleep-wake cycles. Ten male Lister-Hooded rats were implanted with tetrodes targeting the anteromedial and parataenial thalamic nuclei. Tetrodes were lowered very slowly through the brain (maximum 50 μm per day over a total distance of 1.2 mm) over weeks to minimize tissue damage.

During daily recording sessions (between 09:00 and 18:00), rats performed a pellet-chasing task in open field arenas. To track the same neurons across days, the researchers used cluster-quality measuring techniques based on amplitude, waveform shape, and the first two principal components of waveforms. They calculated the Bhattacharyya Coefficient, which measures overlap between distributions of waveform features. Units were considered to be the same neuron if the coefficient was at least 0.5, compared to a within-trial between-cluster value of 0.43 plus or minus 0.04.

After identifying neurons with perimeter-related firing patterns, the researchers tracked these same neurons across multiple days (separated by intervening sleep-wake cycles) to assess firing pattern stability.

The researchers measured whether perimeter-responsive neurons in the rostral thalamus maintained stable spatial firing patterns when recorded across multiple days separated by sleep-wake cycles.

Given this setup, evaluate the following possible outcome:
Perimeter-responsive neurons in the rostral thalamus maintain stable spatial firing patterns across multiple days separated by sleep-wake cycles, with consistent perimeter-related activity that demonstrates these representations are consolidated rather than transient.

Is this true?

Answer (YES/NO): YES